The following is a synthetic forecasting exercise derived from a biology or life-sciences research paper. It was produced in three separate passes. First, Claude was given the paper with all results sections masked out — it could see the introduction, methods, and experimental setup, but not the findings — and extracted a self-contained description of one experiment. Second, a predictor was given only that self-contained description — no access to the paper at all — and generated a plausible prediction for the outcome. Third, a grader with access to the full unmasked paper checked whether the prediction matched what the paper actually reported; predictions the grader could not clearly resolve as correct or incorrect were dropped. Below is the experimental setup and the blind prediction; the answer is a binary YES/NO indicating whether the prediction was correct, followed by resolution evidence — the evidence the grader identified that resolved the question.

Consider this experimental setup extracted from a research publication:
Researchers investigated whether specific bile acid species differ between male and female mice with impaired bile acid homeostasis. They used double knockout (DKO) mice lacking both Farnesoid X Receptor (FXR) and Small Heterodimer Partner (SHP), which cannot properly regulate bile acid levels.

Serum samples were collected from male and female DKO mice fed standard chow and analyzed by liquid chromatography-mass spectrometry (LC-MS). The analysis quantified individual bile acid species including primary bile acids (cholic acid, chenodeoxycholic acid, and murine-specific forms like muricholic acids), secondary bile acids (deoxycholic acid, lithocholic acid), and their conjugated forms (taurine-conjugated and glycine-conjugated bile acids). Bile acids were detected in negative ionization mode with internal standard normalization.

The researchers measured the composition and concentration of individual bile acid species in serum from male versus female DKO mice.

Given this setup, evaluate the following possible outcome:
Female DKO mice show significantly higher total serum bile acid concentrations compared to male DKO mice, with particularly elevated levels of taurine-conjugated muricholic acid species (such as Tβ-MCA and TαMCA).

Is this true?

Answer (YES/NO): NO